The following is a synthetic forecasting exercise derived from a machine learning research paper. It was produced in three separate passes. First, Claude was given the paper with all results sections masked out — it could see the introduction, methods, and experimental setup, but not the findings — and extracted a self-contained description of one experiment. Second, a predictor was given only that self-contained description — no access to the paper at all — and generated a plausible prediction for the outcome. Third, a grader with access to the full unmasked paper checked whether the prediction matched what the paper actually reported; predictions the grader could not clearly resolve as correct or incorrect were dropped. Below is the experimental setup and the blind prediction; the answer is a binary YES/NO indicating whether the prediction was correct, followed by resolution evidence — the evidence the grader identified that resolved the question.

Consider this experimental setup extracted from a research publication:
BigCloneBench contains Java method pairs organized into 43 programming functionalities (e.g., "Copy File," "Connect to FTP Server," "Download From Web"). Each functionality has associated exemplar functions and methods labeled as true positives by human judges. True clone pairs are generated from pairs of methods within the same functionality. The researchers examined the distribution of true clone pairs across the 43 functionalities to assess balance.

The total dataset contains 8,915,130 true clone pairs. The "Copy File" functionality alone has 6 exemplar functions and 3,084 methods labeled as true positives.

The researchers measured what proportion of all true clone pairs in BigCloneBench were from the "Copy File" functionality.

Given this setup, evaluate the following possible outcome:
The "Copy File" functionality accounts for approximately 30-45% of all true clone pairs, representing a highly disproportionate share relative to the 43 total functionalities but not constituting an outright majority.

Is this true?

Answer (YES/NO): NO